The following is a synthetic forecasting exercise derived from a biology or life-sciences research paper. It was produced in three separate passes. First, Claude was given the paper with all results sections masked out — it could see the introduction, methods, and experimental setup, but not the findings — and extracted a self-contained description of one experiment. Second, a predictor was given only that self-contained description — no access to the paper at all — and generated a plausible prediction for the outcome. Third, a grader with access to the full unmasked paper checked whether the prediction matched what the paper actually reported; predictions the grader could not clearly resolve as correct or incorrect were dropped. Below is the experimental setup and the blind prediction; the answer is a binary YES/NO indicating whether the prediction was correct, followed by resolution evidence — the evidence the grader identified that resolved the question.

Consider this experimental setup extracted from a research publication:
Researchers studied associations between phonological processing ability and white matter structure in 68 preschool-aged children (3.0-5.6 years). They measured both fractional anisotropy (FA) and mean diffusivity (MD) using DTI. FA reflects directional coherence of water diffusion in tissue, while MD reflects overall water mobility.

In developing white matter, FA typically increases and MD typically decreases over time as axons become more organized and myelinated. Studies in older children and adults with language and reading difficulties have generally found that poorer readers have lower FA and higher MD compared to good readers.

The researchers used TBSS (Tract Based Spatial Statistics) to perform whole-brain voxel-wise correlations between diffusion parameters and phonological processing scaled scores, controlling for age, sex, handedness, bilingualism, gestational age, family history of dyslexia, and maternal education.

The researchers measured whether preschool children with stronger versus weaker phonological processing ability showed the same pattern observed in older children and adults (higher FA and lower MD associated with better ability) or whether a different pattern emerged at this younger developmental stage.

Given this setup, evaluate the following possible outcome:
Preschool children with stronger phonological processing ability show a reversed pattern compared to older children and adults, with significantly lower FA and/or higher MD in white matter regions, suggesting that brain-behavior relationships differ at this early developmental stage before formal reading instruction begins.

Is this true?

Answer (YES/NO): NO